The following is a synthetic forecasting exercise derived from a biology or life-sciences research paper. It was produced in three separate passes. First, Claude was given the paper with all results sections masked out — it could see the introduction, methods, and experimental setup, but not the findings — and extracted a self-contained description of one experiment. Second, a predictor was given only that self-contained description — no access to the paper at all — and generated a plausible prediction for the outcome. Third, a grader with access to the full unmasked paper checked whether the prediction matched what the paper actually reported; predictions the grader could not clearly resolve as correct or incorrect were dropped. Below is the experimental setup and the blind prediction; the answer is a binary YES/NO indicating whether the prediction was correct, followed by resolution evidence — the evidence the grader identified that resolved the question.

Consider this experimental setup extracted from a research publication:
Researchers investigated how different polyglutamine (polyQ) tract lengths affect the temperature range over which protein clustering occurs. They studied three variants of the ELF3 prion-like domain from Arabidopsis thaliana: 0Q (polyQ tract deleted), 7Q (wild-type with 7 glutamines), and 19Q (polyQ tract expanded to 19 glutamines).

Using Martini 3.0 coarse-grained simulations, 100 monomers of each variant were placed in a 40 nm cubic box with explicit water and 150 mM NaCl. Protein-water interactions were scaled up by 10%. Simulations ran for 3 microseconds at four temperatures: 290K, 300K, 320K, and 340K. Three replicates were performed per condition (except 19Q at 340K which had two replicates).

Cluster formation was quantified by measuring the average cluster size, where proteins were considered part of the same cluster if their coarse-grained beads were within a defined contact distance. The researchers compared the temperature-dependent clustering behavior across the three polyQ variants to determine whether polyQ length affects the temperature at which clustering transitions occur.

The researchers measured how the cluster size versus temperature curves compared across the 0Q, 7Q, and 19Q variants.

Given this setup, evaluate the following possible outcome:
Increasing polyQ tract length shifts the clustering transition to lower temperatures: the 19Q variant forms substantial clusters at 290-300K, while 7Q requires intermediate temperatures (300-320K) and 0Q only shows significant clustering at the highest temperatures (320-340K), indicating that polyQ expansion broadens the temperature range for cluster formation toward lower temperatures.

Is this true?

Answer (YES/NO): NO